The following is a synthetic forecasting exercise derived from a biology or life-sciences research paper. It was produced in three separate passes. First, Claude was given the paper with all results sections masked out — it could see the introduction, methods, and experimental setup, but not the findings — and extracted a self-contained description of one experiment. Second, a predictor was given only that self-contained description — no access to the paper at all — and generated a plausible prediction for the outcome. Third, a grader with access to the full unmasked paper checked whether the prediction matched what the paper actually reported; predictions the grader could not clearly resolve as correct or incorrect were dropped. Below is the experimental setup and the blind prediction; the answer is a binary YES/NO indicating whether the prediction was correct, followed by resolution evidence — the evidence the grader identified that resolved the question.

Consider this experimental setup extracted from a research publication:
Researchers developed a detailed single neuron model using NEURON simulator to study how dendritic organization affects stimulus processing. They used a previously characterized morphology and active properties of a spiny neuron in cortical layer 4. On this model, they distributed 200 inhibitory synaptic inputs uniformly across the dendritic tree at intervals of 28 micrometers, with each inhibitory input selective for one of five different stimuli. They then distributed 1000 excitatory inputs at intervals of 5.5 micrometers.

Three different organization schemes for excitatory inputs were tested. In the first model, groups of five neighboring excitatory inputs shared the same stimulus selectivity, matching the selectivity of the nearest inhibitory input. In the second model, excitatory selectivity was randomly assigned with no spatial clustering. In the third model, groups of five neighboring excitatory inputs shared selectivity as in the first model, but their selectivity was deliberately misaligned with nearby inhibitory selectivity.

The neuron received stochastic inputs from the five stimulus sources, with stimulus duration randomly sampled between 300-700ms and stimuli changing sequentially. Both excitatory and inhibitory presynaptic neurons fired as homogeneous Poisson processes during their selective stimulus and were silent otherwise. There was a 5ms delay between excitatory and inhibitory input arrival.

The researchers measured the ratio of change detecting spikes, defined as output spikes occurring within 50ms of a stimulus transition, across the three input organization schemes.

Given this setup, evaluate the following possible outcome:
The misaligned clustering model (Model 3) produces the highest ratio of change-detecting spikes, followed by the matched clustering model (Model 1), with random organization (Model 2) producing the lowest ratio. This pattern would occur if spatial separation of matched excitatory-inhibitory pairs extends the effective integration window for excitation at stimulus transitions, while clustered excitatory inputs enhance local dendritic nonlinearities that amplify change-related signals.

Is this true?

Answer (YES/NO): NO